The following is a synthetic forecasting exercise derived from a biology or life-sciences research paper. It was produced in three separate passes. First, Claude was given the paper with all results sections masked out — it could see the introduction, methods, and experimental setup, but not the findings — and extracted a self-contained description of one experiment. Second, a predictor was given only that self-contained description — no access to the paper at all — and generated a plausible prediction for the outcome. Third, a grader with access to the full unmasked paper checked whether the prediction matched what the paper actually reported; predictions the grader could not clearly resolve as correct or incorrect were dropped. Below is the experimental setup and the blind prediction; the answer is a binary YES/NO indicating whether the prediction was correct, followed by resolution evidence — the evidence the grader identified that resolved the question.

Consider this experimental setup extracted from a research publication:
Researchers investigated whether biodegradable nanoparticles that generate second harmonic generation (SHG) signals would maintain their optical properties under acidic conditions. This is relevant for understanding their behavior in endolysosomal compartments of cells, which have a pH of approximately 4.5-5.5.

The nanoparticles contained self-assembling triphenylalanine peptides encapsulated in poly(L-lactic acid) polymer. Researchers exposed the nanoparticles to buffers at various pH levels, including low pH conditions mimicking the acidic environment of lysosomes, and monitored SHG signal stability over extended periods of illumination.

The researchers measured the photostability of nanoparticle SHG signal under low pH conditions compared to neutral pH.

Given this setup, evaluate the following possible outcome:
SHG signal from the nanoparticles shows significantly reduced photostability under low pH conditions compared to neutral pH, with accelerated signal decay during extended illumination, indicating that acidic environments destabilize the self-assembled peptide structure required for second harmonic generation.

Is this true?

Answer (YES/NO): NO